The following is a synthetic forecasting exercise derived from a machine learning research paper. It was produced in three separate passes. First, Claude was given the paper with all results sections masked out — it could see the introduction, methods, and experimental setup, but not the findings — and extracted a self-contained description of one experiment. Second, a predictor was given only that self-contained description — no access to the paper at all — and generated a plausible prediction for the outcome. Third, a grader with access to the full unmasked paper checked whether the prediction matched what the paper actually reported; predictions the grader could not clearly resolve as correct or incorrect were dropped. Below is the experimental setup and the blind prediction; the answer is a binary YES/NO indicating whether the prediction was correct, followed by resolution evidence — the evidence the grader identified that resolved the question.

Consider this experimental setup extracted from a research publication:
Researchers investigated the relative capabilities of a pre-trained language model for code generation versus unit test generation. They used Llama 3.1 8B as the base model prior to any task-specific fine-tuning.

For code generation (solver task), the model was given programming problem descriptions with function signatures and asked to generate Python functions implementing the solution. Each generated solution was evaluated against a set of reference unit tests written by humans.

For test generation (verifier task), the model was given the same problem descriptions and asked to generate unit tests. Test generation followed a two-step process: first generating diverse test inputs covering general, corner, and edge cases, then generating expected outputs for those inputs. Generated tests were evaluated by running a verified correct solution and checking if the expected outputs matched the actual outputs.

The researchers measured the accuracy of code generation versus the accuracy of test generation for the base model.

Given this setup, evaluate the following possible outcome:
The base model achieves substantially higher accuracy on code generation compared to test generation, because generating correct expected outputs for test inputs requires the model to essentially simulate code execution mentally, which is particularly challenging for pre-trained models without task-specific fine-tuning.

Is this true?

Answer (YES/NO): YES